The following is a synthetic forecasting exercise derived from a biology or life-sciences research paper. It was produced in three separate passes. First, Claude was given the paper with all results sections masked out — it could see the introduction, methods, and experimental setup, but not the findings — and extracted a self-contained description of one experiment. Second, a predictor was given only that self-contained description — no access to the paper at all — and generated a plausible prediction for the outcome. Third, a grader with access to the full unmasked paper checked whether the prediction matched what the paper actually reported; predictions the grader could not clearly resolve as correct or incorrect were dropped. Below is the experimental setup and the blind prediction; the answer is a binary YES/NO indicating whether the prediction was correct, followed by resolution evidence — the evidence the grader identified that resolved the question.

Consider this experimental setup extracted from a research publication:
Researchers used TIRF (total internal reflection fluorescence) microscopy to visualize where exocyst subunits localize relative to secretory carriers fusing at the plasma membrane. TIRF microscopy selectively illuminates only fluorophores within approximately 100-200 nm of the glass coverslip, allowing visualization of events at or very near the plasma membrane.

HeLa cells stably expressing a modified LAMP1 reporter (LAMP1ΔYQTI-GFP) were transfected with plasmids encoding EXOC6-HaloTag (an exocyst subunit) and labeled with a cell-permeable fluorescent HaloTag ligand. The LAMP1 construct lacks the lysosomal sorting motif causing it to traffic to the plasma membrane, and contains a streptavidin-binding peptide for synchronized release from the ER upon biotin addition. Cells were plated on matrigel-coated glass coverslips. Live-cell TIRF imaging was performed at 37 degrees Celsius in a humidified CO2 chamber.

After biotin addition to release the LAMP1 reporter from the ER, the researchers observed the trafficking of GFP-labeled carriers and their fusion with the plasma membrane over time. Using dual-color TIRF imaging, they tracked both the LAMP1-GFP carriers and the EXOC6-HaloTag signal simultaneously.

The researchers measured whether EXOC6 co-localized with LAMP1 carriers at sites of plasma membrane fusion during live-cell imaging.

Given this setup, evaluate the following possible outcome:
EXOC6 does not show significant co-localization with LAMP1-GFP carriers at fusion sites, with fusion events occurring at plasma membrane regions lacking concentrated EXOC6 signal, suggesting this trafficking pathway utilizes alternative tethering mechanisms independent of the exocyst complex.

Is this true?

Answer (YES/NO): NO